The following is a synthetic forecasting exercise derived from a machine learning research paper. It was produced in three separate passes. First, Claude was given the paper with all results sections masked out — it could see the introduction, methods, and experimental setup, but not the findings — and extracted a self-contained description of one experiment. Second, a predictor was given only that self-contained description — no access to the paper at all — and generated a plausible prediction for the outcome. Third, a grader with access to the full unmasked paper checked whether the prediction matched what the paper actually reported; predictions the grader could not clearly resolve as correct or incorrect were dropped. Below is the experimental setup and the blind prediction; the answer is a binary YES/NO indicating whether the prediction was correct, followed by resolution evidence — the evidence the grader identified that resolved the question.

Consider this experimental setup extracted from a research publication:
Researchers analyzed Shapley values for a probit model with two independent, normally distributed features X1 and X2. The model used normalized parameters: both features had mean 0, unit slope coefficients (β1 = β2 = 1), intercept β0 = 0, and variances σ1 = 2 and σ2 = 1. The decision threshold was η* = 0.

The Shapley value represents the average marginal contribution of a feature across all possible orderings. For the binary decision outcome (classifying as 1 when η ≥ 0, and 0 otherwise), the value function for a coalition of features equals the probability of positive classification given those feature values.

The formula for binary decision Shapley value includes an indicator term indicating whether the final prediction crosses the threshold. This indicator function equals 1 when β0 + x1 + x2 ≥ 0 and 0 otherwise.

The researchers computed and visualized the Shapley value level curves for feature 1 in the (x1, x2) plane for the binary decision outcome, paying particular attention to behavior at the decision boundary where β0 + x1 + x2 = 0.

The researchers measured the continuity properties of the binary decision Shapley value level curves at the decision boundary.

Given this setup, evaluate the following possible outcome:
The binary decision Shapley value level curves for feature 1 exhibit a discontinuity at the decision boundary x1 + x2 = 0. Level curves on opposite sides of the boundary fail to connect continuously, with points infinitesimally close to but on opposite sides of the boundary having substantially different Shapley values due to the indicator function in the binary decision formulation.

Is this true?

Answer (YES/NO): YES